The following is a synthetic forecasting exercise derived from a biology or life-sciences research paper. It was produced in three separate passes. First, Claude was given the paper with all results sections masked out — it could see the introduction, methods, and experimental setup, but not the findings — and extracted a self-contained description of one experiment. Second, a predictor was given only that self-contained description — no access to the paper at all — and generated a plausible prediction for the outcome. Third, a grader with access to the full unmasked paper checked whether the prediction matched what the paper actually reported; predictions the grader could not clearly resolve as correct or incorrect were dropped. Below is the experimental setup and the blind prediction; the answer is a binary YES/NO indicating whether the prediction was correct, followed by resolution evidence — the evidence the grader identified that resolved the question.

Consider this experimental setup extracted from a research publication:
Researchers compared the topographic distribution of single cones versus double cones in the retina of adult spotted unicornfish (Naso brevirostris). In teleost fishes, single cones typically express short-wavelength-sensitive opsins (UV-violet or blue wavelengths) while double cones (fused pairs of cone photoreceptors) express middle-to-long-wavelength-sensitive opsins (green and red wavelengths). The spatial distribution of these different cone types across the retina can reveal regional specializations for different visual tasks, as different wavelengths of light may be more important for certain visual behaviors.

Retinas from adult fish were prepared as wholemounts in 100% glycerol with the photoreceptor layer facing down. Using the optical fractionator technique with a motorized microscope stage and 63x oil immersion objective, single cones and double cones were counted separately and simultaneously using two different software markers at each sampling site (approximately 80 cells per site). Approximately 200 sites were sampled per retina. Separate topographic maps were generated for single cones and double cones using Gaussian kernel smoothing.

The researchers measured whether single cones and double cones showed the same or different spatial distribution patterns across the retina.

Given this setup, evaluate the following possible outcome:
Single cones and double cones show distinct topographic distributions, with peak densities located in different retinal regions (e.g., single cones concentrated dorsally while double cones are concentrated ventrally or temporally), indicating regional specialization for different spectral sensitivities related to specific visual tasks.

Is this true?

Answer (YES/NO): NO